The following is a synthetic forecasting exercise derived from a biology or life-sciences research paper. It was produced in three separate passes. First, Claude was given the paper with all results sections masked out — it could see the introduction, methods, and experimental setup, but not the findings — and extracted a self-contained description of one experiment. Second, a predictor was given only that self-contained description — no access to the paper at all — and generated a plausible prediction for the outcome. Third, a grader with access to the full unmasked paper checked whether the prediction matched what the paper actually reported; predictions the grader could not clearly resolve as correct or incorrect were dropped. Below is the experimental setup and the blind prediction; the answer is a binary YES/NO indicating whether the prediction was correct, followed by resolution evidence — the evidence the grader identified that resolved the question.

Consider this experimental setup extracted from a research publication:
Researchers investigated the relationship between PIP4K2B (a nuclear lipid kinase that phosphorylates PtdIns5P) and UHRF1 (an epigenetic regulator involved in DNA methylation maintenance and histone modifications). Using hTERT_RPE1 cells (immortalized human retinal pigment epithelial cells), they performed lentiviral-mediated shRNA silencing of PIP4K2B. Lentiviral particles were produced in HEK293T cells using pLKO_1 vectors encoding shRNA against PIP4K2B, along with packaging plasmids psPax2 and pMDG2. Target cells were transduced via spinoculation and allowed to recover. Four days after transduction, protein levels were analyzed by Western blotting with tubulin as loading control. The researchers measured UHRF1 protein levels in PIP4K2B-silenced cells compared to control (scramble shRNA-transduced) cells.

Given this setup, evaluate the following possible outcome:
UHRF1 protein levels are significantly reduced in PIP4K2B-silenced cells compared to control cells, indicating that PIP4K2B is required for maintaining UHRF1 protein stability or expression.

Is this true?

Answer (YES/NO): YES